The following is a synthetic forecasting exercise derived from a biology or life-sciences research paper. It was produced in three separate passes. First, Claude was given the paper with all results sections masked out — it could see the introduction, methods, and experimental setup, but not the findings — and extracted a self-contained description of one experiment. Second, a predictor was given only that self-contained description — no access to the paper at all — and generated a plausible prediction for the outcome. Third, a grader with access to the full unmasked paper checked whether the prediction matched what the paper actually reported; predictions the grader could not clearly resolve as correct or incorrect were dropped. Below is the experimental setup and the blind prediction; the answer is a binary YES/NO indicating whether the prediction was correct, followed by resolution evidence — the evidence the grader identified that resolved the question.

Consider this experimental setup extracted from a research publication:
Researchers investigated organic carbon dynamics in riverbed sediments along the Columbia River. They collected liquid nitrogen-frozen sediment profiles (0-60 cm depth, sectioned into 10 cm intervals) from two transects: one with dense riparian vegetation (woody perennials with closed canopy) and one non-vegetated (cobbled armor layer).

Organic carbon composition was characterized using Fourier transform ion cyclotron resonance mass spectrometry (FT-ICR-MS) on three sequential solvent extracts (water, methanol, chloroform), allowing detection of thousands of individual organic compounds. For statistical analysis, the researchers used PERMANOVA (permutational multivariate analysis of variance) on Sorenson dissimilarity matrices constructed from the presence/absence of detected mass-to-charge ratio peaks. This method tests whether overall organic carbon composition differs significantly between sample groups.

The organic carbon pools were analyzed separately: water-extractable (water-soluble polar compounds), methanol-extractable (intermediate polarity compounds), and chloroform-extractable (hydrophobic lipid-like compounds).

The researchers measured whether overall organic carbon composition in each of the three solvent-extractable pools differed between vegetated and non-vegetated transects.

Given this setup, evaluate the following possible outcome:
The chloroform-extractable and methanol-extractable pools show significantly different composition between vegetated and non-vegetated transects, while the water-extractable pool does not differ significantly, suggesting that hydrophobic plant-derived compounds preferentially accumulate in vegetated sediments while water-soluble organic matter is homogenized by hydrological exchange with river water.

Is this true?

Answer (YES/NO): NO